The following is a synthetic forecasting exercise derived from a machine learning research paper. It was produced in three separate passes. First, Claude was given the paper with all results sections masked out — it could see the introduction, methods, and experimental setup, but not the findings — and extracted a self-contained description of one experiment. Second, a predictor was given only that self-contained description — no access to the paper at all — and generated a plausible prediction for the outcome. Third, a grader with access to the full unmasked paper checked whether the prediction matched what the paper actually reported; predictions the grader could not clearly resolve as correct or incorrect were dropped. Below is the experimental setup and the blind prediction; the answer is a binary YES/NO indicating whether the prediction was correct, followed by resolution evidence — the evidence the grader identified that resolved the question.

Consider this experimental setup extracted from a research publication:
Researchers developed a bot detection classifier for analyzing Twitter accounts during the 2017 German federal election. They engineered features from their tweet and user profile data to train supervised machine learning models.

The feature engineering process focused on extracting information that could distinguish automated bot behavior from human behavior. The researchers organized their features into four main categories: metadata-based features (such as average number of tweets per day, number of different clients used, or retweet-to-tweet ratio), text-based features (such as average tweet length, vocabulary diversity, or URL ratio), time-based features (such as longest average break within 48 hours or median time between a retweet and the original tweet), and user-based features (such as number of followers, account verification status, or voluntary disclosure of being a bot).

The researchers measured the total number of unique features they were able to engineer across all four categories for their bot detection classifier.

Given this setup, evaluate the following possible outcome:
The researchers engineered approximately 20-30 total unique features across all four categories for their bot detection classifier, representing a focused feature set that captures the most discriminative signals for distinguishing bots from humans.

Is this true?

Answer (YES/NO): NO